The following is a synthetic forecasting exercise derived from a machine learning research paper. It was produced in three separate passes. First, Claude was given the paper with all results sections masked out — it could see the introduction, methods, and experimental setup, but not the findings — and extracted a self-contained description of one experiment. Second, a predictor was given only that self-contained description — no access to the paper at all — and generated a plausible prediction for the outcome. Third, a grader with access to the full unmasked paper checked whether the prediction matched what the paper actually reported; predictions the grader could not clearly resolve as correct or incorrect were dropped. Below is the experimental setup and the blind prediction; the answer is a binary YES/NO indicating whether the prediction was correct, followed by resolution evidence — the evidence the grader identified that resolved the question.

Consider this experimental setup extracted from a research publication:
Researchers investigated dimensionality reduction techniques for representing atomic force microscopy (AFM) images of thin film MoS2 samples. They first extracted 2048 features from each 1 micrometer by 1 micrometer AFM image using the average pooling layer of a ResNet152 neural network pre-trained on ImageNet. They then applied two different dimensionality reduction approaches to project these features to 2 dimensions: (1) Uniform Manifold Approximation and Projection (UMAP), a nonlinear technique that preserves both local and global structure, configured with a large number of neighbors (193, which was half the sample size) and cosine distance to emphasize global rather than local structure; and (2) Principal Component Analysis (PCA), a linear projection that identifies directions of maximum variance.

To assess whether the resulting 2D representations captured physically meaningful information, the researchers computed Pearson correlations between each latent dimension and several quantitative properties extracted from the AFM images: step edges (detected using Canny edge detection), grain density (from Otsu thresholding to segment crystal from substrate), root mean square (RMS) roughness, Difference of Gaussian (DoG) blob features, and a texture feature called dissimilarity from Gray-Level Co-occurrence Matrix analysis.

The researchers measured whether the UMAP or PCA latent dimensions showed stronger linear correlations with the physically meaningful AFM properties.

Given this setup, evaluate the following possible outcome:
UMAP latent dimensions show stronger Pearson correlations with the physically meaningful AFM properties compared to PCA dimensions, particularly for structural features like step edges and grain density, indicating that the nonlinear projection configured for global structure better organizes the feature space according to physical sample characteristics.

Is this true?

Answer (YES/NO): NO